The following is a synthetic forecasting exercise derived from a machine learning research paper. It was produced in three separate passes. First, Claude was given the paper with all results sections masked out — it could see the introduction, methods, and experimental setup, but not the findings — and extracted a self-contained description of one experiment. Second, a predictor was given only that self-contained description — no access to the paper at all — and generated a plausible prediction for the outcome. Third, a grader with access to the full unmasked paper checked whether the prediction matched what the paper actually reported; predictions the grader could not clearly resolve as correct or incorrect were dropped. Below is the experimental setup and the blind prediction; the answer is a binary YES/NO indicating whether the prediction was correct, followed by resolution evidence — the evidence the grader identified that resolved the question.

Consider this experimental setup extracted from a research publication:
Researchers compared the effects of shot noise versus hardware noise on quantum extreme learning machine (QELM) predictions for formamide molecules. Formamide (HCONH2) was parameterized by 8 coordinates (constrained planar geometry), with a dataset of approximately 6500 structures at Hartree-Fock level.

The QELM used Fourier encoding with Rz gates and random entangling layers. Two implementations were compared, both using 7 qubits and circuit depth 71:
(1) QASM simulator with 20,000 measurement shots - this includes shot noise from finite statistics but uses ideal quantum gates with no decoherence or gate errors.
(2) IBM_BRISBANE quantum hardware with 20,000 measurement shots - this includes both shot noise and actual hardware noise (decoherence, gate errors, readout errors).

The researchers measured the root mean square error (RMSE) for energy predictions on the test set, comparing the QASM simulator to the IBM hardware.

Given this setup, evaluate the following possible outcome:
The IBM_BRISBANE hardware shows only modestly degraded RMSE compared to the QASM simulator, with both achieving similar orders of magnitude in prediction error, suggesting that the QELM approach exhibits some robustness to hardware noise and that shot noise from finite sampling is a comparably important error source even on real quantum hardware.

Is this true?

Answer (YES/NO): YES